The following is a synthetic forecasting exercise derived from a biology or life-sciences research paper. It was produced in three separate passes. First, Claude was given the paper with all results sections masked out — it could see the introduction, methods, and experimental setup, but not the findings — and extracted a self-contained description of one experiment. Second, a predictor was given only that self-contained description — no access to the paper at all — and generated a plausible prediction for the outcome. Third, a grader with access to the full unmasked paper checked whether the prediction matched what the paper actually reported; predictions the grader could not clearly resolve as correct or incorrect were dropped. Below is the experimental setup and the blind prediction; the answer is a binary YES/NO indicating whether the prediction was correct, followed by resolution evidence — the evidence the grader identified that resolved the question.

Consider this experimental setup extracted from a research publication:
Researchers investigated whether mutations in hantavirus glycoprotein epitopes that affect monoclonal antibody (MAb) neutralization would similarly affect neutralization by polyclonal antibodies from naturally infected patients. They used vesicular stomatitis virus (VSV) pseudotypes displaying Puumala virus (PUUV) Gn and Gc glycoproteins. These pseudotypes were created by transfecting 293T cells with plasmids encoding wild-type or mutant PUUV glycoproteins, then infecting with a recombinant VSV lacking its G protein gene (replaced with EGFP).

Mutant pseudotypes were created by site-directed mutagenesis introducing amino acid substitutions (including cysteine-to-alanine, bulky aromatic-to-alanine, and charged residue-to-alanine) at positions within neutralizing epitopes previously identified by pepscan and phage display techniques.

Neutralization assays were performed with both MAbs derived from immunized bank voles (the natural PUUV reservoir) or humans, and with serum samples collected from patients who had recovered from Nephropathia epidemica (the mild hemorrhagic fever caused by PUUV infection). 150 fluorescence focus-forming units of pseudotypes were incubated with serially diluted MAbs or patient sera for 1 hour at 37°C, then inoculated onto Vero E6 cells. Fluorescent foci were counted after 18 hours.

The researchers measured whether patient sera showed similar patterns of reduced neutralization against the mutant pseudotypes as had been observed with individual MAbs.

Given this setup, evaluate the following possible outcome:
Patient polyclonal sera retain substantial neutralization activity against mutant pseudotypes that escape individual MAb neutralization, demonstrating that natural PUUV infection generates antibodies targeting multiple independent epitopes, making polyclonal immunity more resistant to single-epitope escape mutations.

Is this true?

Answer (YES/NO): YES